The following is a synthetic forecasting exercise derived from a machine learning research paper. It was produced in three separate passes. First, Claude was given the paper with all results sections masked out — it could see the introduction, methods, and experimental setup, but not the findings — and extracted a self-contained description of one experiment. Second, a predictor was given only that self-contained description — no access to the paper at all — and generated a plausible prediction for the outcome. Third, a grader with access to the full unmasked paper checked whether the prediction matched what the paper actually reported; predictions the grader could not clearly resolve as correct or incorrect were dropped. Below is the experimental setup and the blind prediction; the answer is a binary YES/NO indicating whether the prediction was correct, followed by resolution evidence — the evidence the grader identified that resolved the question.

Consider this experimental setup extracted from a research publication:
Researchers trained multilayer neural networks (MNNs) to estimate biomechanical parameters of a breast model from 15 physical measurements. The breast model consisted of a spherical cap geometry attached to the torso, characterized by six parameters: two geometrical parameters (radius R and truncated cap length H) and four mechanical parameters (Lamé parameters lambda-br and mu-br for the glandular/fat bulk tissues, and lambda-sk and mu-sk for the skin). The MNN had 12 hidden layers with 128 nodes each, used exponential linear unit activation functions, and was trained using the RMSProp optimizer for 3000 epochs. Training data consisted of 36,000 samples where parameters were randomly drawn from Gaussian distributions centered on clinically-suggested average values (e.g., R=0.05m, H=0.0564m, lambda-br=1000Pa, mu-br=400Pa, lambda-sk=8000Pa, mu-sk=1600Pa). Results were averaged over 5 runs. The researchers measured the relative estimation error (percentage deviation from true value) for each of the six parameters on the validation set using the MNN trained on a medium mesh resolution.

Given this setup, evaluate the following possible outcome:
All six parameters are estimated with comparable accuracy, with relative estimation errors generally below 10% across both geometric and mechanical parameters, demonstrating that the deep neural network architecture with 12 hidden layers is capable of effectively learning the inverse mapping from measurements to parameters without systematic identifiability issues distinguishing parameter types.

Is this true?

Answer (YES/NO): NO